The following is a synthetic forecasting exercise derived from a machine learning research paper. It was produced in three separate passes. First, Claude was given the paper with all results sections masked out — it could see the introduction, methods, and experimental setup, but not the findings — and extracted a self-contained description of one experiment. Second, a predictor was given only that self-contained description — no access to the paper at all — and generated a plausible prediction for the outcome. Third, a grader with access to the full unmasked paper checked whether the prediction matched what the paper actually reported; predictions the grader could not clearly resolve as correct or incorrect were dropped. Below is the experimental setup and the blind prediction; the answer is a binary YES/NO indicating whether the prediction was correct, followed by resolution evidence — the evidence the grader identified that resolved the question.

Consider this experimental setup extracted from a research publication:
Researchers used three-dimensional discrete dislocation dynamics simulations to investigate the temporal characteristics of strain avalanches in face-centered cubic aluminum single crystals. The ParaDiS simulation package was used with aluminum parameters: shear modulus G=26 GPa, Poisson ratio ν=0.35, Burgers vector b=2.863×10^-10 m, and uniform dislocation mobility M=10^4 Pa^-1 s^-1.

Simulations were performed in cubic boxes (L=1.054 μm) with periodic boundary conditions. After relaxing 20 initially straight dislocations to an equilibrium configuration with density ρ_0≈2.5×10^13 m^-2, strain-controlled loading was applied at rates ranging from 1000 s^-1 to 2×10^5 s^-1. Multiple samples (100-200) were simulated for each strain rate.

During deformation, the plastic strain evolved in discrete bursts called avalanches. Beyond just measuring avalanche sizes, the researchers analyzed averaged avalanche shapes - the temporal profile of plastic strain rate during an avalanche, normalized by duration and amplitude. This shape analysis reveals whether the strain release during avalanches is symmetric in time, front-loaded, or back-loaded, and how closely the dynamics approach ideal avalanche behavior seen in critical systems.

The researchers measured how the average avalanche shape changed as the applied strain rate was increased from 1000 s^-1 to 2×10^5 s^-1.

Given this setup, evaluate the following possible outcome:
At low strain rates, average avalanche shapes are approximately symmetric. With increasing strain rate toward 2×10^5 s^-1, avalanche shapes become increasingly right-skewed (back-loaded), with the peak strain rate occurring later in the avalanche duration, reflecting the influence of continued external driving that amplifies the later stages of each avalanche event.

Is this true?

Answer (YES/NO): NO